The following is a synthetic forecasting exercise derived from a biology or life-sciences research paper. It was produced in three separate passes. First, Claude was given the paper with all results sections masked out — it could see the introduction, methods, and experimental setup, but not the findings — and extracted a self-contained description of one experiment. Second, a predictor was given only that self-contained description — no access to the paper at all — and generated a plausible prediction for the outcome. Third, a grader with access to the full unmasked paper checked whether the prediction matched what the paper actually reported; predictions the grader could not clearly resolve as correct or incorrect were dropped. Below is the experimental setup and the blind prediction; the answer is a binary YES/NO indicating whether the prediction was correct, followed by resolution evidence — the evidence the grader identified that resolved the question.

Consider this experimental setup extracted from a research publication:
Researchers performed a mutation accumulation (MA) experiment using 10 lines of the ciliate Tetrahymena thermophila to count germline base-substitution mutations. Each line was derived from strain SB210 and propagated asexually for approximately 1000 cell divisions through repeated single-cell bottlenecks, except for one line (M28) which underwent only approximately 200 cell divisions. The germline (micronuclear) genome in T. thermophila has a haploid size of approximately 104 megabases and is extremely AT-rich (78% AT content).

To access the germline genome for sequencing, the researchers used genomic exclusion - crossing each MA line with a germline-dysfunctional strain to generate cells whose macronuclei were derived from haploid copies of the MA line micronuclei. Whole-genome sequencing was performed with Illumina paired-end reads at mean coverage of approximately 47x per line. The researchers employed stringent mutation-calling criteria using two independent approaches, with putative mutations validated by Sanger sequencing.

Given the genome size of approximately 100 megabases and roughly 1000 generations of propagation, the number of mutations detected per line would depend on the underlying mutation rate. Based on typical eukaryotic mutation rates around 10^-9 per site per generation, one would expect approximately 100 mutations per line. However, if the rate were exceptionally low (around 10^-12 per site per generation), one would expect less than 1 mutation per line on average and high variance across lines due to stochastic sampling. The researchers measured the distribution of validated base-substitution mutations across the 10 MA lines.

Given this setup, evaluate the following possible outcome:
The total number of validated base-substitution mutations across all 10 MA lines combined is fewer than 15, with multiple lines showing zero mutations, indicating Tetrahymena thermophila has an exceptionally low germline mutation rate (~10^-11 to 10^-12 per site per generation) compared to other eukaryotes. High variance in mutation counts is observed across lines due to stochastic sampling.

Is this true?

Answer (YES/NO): YES